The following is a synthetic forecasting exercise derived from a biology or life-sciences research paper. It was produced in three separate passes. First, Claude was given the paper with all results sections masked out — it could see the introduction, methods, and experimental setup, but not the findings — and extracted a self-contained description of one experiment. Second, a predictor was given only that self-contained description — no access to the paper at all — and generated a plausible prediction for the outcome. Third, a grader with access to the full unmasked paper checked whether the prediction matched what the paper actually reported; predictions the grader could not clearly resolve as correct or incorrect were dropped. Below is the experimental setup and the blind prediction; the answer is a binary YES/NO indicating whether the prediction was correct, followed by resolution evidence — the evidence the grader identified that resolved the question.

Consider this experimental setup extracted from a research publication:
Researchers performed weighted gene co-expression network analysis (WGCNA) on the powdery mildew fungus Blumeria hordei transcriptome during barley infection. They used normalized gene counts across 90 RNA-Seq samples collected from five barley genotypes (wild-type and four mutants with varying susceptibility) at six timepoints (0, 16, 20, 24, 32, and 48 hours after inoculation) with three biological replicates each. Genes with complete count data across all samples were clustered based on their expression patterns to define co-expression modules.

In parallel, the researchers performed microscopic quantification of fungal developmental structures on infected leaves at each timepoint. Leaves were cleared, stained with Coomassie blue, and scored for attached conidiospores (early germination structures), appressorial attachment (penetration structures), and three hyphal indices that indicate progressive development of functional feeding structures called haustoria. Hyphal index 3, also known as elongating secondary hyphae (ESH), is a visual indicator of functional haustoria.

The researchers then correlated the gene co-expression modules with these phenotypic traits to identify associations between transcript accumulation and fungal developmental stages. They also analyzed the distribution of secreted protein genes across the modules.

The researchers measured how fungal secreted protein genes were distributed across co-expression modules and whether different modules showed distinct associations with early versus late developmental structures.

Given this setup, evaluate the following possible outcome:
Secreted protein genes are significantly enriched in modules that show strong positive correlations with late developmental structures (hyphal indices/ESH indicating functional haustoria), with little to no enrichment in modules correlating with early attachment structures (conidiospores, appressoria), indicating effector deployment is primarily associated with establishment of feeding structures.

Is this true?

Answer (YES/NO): NO